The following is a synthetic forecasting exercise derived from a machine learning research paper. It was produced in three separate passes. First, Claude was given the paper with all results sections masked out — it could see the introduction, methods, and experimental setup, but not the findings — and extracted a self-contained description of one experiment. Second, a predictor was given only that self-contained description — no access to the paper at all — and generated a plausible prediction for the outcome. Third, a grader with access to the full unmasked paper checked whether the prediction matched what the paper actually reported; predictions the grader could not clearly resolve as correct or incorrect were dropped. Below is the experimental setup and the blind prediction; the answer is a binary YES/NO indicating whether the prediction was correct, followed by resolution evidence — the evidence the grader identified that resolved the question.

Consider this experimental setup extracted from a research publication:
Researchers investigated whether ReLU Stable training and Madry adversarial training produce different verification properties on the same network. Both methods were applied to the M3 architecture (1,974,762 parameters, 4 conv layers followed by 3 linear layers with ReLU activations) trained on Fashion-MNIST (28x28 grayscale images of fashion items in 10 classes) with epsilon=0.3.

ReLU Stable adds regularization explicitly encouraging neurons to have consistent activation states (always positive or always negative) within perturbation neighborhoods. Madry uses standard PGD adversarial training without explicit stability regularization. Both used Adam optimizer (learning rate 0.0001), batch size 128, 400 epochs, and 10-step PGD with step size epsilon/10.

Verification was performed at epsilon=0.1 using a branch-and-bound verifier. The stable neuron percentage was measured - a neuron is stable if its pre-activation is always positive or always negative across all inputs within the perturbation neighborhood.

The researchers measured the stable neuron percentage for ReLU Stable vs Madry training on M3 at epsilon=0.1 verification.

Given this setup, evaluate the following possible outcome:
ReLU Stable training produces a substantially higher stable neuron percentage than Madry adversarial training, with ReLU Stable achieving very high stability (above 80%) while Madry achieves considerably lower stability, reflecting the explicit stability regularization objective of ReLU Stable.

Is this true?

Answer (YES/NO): NO